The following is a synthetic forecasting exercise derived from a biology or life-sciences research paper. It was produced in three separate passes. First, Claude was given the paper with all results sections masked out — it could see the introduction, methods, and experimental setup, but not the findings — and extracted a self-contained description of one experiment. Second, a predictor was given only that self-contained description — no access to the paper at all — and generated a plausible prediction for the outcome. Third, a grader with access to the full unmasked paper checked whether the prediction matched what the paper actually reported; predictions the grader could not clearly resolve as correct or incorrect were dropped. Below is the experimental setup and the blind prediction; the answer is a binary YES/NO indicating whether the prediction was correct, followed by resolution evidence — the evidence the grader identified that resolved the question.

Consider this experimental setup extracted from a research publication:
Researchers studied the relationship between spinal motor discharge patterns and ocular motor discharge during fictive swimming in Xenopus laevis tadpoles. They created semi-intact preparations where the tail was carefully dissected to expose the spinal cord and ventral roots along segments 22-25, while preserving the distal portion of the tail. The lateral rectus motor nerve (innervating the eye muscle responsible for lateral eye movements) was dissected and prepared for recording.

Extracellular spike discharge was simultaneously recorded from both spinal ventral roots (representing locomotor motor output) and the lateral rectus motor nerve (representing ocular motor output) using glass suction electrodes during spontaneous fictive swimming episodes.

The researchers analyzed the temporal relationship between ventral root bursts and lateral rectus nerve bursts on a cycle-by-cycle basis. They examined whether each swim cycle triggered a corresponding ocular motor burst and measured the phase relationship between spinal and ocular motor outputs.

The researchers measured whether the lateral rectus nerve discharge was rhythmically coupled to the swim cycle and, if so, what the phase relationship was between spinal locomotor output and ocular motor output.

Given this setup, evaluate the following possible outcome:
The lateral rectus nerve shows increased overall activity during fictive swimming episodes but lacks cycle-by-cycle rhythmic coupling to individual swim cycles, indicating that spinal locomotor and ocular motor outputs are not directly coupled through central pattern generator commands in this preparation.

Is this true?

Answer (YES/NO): NO